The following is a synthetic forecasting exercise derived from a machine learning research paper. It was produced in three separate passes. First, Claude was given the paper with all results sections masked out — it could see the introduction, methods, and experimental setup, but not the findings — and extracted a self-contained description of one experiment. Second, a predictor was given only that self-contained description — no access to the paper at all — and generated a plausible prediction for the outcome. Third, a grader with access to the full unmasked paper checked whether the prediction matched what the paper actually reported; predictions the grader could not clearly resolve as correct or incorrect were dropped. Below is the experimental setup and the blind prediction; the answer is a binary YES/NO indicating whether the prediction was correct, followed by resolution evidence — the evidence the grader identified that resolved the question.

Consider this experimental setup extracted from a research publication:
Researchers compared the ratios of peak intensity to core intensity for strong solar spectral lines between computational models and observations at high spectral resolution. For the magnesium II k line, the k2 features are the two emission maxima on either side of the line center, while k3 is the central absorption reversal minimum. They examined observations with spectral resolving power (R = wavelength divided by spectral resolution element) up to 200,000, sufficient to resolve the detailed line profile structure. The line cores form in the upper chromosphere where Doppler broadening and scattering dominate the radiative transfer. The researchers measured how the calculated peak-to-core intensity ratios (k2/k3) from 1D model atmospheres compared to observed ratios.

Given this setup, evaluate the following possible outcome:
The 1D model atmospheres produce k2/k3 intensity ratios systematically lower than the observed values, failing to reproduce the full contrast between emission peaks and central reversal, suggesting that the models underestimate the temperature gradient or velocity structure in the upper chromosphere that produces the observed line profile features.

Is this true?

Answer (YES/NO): NO